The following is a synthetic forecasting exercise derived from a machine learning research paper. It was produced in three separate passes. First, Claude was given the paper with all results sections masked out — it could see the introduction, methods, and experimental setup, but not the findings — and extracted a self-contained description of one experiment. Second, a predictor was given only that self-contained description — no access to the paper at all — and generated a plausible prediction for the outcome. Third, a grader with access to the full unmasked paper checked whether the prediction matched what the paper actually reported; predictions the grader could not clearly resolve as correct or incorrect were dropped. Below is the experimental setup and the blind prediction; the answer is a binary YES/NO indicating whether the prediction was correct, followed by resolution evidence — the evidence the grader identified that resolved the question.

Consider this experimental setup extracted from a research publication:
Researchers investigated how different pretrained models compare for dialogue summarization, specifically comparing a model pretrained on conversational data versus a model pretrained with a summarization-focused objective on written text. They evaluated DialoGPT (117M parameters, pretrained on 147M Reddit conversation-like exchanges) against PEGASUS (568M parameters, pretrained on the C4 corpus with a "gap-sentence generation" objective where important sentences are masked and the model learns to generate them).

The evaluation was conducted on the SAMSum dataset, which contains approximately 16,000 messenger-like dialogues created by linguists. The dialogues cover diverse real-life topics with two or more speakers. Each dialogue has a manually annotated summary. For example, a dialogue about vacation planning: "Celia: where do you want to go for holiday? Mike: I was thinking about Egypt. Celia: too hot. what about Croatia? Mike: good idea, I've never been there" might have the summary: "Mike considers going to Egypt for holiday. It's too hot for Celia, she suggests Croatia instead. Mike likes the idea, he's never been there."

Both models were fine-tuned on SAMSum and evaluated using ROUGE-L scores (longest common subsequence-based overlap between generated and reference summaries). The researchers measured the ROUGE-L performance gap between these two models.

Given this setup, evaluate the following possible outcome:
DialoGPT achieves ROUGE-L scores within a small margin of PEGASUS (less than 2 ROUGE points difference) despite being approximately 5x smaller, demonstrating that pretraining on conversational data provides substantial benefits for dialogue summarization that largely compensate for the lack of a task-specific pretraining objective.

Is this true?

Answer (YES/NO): NO